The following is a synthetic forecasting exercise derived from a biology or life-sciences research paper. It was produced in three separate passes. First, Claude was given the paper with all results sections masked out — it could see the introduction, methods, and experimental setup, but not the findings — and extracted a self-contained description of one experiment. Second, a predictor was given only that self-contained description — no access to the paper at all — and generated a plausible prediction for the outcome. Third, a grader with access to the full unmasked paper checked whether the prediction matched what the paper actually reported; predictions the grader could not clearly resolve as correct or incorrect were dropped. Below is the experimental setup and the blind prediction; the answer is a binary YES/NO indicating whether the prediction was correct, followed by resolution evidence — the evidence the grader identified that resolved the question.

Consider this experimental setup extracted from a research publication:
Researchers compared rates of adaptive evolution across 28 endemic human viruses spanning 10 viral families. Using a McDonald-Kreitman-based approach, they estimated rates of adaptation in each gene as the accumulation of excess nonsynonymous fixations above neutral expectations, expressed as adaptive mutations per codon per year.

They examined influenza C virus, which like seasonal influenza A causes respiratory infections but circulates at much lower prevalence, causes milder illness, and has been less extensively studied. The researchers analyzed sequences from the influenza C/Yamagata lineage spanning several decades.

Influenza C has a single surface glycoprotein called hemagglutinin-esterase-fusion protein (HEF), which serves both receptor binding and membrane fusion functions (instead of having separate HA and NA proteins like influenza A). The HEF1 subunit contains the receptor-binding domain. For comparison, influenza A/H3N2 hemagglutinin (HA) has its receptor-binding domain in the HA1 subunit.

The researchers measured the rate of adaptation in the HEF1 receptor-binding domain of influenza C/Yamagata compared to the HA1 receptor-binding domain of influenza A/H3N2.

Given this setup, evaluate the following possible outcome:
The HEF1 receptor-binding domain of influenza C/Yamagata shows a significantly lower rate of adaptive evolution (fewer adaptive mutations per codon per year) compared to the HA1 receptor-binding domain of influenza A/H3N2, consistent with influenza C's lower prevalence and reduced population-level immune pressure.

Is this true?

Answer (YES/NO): YES